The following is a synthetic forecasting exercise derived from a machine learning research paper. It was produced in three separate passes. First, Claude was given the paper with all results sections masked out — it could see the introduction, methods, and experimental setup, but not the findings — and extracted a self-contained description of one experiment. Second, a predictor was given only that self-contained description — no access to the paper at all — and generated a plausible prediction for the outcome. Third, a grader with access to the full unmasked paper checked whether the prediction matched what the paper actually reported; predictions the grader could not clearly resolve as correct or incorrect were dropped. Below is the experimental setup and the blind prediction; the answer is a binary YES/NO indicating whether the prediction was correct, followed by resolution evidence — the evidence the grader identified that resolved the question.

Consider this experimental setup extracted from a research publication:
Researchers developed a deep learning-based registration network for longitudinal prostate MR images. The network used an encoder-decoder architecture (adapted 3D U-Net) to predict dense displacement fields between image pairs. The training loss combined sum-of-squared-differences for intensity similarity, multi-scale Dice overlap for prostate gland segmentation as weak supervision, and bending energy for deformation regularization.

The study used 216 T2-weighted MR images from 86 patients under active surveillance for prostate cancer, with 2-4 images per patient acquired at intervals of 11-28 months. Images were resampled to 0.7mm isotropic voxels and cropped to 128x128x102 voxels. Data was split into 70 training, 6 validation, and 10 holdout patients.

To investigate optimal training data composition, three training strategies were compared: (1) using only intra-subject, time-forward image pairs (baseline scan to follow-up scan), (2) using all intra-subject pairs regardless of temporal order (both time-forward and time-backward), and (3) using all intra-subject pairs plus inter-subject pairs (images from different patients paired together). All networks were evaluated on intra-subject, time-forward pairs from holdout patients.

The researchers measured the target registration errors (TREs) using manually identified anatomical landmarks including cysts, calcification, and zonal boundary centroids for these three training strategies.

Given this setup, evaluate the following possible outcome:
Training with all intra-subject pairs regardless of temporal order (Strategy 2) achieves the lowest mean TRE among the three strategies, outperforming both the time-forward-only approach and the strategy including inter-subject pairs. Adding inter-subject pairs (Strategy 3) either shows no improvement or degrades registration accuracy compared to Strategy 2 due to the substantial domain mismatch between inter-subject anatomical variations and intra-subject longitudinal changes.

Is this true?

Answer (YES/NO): NO